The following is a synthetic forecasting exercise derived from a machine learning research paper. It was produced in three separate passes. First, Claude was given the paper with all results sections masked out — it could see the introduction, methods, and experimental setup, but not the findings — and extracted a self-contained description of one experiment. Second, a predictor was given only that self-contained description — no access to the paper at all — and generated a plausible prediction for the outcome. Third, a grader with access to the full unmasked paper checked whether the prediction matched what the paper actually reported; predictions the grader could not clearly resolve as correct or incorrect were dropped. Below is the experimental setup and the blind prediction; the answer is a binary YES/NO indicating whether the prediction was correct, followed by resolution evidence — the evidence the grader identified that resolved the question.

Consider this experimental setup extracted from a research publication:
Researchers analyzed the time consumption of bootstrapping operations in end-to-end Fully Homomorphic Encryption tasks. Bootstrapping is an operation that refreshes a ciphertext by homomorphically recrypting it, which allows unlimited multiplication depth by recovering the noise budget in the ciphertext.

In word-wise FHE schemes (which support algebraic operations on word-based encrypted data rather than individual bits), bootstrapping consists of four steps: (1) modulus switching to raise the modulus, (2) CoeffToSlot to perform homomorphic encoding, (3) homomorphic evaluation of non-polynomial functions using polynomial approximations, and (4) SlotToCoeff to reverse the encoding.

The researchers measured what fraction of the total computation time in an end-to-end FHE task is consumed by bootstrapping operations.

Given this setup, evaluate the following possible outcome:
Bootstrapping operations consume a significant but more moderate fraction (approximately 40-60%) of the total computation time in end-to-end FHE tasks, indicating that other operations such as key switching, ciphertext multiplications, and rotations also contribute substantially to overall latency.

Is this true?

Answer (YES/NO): NO